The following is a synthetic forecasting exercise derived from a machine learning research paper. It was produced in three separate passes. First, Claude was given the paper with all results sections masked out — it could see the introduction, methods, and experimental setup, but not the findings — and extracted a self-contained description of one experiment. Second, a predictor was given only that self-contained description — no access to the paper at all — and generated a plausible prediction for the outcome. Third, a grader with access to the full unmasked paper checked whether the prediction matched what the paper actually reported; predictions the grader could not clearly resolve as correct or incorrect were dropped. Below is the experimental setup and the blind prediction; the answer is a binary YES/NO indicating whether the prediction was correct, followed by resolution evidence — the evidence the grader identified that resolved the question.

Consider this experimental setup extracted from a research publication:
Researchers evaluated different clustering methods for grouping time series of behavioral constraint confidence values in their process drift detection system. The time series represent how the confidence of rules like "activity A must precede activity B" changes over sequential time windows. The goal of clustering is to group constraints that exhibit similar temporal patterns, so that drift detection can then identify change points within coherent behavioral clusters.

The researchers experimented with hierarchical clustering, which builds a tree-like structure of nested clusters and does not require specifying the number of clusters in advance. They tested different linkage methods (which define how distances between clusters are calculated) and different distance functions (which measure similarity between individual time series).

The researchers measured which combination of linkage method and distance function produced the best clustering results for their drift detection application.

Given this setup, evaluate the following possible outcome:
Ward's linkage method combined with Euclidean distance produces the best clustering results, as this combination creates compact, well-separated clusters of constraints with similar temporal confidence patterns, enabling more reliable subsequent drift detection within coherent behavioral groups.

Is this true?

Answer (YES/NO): YES